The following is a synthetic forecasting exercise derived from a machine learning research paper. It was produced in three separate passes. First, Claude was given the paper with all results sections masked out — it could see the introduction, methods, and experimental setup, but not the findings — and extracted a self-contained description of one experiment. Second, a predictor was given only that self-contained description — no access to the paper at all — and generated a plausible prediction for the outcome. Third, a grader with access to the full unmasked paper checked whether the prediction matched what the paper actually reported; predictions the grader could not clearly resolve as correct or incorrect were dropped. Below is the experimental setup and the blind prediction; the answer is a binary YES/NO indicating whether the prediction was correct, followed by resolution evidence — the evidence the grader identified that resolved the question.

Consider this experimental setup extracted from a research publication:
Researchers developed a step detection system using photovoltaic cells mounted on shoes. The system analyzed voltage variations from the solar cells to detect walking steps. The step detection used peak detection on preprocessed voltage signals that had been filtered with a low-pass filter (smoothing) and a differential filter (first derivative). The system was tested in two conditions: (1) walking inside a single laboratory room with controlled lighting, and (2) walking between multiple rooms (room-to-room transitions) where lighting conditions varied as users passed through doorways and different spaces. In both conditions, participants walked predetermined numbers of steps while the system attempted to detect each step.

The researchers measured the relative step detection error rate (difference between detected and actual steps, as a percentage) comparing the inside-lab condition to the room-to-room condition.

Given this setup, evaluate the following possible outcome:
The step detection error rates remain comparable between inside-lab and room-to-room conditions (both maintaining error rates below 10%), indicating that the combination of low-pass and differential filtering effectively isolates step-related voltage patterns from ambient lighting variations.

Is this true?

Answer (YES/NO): NO